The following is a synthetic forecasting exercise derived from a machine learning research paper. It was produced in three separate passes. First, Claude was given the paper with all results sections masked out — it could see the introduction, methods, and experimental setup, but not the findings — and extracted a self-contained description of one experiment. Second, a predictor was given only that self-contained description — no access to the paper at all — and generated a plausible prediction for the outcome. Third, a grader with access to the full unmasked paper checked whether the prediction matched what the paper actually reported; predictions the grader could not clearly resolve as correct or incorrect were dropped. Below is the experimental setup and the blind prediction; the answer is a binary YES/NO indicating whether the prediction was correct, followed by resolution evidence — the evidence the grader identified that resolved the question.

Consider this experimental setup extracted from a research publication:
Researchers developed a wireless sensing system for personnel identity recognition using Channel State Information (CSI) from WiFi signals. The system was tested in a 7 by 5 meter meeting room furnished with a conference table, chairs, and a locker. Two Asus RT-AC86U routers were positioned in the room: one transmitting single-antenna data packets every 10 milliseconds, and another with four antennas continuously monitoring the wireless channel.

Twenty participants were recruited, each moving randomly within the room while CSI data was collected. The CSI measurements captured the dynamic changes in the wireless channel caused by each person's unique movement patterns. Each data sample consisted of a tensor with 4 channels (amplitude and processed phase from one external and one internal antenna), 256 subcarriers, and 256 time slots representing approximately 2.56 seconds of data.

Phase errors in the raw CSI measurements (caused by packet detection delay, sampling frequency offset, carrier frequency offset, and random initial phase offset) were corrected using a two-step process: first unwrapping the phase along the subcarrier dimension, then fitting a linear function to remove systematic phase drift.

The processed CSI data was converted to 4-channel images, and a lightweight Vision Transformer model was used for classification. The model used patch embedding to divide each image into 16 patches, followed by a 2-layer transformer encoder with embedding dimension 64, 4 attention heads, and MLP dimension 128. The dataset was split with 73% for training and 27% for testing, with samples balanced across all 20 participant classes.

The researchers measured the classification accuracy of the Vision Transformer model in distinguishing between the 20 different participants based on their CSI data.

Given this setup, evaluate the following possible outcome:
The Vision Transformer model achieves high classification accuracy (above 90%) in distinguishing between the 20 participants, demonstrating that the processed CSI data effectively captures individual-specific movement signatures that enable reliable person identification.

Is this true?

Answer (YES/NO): YES